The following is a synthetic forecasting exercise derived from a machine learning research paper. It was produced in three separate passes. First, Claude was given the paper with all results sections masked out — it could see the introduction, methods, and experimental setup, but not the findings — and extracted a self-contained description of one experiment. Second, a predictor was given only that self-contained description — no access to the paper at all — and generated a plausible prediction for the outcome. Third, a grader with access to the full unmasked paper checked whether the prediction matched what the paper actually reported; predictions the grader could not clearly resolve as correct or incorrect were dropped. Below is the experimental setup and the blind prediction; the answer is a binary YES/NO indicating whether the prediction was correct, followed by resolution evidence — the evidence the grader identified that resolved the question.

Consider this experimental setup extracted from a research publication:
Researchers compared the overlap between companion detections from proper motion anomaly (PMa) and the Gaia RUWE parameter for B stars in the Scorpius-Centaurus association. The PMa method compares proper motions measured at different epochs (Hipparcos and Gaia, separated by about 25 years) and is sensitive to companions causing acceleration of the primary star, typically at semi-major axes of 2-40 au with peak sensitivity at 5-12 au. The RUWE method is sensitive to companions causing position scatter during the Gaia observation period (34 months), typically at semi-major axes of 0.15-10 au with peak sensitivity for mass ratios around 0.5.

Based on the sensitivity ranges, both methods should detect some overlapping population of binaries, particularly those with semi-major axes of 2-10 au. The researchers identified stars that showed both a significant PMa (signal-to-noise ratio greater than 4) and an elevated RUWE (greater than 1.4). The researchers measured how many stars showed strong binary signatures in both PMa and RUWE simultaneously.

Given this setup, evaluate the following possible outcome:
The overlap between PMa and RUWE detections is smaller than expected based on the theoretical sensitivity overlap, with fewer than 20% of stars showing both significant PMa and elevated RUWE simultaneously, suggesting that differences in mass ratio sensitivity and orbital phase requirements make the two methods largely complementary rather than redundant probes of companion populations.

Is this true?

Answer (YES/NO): NO